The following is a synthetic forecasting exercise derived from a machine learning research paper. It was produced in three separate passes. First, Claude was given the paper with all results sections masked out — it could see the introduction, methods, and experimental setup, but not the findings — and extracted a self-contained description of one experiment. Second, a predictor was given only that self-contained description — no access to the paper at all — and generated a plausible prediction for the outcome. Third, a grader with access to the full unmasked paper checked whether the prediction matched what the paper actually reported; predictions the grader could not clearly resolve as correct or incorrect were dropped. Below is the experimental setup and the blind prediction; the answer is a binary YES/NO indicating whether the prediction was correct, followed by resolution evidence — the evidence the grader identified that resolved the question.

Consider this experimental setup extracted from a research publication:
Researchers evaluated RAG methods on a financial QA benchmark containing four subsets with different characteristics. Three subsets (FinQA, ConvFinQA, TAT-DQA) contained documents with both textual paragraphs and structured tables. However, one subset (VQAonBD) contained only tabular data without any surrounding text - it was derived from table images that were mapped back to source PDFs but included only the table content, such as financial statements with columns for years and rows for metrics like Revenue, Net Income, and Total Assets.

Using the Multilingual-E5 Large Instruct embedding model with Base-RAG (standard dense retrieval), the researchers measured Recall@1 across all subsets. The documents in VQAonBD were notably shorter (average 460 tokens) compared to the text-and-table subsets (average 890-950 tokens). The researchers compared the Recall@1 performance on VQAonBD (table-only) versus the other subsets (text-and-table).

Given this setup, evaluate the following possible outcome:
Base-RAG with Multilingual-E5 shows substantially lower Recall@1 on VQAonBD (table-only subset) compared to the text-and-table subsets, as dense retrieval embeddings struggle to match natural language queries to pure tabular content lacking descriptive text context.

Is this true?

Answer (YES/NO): NO